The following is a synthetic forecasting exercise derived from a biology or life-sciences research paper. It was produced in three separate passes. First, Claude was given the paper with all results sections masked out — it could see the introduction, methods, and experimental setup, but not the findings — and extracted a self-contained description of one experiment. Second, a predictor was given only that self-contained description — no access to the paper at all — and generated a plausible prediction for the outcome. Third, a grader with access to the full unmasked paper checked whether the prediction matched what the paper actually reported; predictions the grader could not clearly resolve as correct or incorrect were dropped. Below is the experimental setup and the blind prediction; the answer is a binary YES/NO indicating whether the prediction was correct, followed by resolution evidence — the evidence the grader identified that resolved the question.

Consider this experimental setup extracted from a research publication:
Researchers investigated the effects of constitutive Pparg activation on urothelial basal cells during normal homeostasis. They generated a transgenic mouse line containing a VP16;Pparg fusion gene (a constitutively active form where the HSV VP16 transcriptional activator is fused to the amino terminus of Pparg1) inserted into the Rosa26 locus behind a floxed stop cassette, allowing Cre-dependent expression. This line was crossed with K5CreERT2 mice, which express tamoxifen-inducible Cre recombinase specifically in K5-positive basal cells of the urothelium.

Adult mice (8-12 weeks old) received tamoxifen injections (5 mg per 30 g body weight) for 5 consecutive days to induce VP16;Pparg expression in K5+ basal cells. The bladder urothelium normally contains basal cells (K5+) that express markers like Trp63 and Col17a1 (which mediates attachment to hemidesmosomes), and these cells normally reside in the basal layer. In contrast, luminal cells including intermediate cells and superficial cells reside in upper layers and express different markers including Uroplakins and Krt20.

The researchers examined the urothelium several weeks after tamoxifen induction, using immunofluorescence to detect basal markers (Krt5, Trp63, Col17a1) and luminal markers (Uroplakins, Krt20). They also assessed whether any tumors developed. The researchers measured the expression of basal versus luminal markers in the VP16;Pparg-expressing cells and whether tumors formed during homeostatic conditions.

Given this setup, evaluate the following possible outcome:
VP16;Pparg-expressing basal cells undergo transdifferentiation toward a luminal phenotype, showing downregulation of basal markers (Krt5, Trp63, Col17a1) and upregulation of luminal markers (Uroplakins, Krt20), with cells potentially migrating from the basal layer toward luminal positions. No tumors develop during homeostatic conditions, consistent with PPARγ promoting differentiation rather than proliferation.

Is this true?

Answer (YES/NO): YES